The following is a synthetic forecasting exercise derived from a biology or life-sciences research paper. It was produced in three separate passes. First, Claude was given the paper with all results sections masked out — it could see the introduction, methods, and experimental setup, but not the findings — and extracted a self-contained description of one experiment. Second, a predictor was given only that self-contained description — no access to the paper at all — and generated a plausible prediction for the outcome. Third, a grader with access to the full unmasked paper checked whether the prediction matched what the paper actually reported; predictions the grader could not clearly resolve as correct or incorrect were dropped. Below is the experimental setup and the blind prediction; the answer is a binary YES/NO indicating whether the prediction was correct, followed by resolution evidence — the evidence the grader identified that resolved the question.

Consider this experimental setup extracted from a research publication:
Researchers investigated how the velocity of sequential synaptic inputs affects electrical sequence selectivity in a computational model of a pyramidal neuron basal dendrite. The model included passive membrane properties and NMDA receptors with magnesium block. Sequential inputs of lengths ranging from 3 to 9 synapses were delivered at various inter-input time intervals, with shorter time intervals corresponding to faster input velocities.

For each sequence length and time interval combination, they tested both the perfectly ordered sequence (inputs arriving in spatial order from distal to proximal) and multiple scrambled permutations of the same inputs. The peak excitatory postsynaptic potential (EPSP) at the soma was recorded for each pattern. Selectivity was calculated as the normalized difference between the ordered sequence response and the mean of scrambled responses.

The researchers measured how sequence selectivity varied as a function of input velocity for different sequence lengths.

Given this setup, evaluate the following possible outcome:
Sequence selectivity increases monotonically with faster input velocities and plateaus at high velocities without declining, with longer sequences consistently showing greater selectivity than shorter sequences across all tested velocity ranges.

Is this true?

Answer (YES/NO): NO